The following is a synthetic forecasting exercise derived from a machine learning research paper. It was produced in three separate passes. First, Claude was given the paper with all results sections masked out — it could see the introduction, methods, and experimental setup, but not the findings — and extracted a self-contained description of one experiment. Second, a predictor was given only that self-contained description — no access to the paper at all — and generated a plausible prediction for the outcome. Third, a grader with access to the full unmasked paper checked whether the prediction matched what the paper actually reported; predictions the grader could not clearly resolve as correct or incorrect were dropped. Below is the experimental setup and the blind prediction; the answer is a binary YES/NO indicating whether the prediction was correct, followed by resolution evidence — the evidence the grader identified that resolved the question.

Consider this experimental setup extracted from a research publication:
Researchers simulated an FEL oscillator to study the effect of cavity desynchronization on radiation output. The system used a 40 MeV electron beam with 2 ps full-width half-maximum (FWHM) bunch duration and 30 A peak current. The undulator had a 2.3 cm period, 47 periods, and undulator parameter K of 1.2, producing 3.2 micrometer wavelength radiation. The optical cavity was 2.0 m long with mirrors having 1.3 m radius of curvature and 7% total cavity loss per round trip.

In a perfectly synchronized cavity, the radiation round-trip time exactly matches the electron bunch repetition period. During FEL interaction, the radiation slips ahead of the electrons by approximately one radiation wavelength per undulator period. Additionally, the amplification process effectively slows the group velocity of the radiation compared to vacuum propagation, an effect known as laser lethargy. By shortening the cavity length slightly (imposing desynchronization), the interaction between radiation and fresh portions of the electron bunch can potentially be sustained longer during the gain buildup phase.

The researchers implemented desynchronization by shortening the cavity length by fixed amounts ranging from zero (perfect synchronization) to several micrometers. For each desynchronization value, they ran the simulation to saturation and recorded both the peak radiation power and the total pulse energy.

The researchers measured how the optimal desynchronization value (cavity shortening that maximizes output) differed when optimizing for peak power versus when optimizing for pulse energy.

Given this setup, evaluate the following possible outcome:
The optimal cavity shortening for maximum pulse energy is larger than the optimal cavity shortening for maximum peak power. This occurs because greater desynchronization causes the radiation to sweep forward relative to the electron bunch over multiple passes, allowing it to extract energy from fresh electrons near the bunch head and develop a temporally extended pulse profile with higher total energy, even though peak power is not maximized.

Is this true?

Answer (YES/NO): YES